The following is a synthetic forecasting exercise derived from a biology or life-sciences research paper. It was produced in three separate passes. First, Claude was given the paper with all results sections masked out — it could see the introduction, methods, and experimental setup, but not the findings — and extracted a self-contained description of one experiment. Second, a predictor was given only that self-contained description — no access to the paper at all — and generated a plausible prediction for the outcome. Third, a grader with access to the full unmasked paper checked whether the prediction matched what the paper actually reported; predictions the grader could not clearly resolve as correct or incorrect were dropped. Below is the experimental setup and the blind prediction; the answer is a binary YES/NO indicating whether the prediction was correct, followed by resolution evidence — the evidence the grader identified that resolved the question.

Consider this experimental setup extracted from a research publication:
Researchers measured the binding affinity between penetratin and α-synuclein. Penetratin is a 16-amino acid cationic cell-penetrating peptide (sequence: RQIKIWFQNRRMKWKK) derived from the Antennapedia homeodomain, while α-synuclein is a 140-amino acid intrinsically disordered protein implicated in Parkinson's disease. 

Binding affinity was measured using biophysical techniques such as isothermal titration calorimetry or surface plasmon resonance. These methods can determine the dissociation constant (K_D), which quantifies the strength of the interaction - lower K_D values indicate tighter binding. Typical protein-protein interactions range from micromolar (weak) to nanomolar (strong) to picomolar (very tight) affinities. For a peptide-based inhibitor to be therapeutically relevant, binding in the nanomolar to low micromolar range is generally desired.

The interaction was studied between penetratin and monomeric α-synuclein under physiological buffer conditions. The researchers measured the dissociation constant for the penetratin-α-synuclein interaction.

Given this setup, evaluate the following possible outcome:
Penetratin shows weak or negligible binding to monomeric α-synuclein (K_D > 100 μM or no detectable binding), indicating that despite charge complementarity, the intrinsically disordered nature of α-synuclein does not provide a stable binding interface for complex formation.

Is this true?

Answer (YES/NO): NO